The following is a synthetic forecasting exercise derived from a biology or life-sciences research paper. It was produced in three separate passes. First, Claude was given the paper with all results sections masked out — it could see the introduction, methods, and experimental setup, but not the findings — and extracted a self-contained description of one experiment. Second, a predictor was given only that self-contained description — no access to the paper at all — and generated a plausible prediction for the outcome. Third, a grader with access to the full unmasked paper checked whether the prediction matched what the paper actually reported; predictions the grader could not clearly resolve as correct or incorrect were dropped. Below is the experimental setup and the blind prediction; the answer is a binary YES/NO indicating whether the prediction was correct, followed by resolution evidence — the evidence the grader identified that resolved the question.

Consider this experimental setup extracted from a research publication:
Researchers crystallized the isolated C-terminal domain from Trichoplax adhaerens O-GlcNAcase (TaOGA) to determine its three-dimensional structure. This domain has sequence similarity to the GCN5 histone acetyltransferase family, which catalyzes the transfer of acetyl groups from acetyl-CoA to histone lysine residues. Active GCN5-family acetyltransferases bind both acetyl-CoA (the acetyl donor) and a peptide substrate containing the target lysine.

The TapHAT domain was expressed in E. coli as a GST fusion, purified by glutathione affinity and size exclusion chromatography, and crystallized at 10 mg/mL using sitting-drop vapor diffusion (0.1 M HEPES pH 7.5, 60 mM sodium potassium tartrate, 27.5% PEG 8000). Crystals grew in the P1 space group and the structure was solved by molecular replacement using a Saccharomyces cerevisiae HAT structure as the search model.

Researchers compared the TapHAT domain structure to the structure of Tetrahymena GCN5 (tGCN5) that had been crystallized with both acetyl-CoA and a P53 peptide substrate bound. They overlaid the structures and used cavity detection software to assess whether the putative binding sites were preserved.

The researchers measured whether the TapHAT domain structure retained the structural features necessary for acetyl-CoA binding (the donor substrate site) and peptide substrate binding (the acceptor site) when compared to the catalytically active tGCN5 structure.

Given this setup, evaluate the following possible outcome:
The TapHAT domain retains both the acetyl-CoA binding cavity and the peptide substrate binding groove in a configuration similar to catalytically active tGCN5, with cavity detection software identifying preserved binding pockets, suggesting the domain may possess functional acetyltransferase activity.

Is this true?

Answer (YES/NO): NO